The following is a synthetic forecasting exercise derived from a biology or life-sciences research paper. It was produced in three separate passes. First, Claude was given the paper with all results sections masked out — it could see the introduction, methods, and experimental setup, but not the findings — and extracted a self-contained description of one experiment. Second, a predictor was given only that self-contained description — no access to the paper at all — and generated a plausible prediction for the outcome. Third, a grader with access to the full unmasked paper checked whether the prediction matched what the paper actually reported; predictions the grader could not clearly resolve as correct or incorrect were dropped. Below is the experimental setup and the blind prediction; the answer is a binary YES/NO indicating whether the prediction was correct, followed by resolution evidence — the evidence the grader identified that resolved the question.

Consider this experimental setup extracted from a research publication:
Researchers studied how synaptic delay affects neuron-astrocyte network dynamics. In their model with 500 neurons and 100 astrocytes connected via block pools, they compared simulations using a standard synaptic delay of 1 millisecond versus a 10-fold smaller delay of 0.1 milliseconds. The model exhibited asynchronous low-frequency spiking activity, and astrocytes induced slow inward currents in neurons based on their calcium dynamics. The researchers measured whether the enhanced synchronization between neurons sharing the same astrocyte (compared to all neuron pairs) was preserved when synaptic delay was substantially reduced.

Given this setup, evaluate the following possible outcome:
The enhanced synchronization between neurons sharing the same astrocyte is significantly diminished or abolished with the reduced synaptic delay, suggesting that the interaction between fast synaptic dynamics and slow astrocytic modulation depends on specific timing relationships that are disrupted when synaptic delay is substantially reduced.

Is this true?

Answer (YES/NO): NO